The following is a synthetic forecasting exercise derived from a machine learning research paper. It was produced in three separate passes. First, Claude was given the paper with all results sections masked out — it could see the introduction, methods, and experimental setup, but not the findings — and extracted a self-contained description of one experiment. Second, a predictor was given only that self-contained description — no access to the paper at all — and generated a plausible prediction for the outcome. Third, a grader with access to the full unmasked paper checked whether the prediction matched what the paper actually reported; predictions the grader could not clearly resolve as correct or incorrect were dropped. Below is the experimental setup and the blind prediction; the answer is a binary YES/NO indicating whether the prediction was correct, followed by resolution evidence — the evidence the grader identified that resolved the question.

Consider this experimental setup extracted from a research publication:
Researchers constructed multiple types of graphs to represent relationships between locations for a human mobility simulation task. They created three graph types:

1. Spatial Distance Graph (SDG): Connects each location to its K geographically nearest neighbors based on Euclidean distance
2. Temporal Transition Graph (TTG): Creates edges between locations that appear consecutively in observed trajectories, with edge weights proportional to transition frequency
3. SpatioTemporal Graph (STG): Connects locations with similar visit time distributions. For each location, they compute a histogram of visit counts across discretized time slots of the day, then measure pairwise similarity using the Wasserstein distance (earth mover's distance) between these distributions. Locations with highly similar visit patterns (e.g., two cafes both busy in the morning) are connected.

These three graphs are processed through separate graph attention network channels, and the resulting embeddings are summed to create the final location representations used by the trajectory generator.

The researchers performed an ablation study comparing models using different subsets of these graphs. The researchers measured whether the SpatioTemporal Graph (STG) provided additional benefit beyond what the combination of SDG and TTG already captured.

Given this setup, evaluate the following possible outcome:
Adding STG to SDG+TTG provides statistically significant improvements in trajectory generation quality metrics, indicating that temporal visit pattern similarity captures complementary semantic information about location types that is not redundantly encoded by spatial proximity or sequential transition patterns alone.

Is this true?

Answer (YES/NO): YES